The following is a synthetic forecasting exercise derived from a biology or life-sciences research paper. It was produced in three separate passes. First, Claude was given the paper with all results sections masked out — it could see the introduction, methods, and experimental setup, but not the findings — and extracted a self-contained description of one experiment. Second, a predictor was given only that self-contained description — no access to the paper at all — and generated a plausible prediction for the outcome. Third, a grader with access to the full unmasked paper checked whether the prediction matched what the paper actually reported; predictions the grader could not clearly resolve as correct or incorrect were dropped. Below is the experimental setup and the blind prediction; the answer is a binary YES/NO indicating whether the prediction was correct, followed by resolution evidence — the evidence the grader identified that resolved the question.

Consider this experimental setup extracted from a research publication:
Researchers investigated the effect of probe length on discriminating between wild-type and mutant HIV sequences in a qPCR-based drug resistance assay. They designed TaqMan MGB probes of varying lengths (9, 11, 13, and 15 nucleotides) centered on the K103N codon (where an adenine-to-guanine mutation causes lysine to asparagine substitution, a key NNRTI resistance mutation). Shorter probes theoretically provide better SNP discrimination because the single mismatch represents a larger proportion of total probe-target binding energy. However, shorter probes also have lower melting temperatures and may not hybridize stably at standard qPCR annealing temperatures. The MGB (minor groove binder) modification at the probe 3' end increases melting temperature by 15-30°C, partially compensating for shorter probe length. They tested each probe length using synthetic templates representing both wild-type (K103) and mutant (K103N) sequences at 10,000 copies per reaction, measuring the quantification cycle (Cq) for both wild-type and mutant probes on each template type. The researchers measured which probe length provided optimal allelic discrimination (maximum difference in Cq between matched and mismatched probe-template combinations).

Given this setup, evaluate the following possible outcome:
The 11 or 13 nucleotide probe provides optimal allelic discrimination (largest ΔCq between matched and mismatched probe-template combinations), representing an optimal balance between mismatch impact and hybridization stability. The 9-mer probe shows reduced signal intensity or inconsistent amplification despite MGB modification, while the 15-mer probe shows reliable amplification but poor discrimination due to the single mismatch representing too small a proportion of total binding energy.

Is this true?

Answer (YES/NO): NO